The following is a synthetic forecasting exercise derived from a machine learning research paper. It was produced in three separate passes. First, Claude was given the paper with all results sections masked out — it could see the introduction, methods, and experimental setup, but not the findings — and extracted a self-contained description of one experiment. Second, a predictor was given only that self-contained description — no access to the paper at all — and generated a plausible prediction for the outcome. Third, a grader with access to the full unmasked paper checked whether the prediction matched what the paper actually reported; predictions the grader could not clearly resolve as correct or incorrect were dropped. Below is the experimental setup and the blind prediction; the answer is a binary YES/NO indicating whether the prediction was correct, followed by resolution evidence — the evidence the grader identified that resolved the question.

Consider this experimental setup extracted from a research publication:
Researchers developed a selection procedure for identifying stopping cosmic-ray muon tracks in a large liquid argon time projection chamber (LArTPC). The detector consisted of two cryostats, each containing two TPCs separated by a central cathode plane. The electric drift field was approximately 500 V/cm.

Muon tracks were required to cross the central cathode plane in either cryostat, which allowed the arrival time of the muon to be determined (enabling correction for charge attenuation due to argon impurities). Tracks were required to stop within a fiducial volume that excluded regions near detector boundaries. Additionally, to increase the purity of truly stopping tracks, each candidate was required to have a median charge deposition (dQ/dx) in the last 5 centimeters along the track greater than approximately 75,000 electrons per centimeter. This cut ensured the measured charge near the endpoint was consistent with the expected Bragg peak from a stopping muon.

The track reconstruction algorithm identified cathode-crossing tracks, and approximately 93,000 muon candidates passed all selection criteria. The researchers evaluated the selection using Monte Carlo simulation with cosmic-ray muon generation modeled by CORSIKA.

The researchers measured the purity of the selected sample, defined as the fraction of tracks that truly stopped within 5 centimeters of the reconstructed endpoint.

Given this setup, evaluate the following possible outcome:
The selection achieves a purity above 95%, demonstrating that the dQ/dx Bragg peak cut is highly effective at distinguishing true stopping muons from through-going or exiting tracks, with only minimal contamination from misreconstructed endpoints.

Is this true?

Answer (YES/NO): NO